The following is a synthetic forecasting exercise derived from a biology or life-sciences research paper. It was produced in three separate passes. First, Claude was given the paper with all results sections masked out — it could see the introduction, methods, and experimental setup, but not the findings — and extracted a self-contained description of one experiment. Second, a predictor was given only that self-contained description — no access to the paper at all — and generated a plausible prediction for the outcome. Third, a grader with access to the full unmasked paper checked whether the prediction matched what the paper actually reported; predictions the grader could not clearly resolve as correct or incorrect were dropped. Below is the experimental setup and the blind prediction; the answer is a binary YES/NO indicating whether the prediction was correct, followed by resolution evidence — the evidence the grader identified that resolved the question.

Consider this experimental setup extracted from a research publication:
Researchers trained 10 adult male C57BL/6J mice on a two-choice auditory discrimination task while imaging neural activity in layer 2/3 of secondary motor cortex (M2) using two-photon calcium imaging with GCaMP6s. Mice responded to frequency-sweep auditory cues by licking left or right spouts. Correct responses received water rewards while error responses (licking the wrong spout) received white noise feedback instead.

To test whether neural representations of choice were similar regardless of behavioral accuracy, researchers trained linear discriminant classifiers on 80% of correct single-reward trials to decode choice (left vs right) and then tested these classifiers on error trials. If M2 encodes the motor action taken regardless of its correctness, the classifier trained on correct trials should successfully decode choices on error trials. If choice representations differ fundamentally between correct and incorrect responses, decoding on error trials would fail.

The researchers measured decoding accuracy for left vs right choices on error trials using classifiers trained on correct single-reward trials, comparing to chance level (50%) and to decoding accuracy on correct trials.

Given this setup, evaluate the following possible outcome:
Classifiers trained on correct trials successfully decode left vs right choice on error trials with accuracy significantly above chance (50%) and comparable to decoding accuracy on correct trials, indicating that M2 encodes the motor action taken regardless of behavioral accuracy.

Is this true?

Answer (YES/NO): NO